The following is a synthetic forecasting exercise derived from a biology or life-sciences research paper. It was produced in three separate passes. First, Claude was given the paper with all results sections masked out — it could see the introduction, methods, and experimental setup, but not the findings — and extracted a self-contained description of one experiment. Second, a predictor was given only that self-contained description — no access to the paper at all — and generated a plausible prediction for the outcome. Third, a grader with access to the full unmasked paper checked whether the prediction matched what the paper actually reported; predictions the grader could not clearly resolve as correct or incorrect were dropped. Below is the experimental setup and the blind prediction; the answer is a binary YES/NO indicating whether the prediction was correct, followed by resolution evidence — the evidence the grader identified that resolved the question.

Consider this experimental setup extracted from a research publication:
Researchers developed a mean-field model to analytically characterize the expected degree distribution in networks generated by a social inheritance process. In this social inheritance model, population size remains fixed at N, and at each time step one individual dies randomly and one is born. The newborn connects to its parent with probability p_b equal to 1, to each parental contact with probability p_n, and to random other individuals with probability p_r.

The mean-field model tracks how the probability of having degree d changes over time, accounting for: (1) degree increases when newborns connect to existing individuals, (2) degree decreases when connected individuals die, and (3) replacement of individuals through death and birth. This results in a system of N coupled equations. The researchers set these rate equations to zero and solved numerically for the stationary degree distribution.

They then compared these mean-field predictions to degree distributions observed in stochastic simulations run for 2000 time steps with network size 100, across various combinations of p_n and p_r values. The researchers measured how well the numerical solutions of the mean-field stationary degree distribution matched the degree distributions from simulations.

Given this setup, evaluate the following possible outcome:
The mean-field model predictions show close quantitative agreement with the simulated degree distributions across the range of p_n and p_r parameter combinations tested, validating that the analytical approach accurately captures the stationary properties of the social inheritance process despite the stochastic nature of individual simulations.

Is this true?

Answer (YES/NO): YES